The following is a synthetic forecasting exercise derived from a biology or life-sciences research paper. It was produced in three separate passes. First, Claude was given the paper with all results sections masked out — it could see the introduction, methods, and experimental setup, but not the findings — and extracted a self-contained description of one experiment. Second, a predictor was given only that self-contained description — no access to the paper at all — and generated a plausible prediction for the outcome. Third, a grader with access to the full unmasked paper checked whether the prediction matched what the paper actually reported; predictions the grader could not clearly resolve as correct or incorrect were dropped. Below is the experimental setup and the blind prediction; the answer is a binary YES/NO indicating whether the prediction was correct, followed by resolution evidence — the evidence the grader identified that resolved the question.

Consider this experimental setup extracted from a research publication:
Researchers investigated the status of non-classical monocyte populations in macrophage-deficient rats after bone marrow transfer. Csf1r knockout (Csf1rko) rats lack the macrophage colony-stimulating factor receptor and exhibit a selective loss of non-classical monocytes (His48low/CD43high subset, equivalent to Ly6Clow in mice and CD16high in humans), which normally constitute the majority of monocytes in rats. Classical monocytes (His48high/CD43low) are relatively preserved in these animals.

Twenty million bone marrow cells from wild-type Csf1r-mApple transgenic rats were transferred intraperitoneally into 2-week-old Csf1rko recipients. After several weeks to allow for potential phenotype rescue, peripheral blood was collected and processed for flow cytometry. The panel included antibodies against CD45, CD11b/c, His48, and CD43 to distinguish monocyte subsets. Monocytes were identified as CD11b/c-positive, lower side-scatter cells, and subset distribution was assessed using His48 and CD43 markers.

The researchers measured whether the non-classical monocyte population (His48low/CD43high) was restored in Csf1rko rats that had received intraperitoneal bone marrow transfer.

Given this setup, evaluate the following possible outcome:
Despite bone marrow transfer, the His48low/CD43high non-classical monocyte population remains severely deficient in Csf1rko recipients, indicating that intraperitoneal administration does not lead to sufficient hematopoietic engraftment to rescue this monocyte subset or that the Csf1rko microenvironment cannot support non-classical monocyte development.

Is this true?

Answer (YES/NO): YES